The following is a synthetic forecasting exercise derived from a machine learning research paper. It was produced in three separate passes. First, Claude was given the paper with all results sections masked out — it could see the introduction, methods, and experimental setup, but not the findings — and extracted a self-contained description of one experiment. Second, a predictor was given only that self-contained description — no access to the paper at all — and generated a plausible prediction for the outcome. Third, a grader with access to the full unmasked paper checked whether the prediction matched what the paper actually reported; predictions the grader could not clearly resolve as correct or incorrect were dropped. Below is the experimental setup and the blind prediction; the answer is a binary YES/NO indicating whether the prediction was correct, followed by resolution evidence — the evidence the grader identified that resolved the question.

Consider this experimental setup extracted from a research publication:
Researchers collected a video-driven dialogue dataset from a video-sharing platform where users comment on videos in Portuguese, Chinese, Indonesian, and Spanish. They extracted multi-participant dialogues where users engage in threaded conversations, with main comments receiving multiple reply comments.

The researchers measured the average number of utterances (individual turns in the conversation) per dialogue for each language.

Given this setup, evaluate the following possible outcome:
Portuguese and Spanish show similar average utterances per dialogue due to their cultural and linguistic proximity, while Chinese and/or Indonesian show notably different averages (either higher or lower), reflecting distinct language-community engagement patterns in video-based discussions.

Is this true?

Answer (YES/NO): YES